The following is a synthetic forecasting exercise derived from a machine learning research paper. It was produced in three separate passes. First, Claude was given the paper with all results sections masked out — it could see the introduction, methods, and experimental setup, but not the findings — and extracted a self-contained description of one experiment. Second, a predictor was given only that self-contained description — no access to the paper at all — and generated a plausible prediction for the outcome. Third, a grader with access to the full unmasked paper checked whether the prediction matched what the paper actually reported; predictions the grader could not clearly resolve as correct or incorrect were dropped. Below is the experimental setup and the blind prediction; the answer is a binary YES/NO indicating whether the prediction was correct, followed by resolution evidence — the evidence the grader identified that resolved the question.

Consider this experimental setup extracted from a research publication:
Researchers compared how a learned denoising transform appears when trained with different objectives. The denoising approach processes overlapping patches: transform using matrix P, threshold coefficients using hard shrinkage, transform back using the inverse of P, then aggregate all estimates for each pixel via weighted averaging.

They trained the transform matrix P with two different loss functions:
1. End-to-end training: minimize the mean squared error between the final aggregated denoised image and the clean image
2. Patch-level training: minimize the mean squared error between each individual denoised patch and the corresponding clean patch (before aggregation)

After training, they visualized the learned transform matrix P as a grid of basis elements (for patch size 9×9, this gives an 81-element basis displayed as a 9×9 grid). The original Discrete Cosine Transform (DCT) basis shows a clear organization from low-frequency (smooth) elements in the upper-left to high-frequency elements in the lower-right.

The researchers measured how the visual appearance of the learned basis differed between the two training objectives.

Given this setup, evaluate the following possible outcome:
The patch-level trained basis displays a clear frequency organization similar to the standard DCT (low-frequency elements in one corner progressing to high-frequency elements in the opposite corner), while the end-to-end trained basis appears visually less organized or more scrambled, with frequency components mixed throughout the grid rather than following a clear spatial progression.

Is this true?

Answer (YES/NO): YES